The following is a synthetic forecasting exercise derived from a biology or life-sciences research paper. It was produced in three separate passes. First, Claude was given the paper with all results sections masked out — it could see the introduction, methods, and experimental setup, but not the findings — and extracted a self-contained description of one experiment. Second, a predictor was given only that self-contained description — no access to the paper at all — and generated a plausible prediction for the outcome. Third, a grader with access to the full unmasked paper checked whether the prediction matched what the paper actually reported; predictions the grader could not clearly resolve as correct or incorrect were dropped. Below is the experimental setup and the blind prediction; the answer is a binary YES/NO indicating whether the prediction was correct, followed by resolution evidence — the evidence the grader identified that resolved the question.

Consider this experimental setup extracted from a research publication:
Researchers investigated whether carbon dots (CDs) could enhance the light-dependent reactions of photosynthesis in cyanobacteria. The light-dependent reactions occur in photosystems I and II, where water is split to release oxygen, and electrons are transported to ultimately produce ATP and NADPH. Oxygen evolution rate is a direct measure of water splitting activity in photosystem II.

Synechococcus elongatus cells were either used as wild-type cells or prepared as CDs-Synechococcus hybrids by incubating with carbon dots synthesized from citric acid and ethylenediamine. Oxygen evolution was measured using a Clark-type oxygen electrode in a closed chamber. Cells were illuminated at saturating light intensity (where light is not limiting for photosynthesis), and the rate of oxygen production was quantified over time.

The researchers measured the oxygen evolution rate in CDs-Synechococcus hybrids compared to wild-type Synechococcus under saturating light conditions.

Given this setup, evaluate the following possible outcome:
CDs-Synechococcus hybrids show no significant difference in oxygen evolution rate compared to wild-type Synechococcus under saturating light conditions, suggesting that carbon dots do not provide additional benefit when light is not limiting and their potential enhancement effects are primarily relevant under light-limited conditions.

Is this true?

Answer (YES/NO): NO